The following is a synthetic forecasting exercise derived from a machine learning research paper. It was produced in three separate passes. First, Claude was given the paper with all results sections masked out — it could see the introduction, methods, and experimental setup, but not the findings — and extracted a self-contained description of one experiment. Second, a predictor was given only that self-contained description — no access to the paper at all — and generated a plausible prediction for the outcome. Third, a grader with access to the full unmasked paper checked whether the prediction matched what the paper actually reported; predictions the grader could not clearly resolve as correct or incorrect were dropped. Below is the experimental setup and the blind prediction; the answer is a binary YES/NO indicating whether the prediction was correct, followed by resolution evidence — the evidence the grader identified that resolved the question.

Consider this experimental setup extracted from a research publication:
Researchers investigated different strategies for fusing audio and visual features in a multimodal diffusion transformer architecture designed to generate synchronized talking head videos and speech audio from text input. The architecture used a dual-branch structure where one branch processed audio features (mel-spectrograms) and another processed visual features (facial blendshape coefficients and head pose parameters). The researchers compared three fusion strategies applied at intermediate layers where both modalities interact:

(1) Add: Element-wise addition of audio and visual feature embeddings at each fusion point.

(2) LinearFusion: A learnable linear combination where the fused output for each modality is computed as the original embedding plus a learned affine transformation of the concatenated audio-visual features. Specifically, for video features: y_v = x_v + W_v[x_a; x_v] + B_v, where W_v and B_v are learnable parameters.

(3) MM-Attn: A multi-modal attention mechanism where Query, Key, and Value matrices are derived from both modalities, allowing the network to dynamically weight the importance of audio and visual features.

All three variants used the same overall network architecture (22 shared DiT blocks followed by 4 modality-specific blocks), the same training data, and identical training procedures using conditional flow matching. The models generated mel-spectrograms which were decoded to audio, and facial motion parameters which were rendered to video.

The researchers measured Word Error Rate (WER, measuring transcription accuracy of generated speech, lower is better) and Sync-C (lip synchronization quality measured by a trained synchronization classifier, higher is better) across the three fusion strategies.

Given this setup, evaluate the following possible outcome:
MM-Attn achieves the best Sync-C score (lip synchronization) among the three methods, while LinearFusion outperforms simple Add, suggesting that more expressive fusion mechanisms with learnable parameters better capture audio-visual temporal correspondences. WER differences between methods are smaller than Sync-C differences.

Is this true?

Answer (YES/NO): NO